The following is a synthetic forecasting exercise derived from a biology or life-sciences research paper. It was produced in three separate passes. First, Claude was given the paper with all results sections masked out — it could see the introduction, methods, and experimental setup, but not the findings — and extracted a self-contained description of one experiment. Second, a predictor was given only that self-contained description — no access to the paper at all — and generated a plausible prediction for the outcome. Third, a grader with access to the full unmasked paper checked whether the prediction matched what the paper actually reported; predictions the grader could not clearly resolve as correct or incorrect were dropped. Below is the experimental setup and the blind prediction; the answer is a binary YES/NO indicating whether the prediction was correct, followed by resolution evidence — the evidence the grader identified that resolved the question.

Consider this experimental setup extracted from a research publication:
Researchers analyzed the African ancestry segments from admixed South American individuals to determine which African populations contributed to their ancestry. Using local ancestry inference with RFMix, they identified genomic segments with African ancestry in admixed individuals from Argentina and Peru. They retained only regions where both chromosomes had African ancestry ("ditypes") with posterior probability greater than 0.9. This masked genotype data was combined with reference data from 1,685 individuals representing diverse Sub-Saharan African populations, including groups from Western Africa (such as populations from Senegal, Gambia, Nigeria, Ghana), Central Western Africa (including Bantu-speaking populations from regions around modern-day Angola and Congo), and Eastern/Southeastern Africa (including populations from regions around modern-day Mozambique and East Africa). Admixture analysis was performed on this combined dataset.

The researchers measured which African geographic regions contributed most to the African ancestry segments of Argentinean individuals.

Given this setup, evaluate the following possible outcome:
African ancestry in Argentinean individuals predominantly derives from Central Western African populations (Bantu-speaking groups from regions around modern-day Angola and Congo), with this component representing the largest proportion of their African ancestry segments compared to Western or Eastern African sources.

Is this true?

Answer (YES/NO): YES